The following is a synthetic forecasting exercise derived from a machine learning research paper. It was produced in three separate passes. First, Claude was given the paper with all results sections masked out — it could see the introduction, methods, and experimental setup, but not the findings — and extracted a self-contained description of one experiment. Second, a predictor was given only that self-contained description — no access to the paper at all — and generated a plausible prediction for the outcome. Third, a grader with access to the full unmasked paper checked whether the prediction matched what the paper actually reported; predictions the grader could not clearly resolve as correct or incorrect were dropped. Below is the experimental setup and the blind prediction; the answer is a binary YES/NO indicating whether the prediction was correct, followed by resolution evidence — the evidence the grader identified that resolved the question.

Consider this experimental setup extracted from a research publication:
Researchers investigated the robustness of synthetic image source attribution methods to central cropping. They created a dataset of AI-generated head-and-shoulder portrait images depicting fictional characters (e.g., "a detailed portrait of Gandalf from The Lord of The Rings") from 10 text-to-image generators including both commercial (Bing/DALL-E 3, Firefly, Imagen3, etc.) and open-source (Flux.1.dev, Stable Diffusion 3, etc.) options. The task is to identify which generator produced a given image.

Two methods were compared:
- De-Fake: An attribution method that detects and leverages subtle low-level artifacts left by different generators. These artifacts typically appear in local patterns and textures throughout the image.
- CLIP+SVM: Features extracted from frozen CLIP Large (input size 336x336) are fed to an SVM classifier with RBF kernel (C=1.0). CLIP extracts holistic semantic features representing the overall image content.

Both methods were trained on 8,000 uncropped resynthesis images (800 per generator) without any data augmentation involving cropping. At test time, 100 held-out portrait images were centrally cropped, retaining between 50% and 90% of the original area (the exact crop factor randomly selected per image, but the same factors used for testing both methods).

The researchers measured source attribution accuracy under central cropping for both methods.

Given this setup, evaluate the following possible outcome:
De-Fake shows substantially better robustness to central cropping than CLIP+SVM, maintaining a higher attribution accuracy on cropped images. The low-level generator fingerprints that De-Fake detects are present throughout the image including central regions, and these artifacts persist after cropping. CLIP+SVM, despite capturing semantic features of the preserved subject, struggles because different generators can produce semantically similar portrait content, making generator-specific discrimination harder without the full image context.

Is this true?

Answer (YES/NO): NO